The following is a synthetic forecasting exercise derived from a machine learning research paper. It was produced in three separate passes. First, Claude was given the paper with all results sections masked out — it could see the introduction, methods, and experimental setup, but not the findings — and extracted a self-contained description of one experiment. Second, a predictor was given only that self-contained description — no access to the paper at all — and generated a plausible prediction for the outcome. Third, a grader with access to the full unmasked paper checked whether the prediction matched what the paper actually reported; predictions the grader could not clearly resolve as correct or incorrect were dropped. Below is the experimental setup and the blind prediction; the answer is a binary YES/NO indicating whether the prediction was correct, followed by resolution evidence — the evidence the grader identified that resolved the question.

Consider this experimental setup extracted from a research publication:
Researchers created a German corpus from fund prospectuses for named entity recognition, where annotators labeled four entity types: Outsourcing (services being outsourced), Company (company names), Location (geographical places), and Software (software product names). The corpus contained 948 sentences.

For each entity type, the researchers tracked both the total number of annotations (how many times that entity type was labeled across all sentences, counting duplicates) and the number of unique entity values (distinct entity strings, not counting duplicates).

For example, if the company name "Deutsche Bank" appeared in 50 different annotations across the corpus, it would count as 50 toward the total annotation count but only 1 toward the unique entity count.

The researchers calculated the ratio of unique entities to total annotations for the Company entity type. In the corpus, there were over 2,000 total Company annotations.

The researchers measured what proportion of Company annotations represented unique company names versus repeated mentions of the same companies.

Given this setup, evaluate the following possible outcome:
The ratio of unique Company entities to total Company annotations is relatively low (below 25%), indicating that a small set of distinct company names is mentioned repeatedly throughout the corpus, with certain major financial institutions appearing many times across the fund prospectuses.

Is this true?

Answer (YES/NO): YES